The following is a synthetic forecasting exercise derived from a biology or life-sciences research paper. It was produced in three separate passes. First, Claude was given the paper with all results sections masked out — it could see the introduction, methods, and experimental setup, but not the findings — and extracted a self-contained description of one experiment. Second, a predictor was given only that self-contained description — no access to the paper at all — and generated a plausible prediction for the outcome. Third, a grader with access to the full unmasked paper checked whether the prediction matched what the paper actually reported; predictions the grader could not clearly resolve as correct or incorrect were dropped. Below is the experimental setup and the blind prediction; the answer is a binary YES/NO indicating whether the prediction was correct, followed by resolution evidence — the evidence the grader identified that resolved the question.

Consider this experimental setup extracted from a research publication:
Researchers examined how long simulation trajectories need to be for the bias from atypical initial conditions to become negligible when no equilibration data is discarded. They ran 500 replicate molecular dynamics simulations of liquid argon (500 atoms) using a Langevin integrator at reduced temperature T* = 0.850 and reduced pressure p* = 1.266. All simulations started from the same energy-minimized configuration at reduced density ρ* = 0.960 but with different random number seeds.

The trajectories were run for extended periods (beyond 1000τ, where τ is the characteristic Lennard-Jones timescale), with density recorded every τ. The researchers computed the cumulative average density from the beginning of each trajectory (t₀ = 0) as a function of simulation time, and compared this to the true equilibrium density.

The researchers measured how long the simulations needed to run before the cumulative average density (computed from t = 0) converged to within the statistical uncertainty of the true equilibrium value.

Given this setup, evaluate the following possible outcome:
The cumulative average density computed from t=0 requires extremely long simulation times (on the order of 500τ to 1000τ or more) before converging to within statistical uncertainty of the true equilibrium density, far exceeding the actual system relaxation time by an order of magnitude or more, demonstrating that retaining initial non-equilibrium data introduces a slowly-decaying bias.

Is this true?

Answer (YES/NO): YES